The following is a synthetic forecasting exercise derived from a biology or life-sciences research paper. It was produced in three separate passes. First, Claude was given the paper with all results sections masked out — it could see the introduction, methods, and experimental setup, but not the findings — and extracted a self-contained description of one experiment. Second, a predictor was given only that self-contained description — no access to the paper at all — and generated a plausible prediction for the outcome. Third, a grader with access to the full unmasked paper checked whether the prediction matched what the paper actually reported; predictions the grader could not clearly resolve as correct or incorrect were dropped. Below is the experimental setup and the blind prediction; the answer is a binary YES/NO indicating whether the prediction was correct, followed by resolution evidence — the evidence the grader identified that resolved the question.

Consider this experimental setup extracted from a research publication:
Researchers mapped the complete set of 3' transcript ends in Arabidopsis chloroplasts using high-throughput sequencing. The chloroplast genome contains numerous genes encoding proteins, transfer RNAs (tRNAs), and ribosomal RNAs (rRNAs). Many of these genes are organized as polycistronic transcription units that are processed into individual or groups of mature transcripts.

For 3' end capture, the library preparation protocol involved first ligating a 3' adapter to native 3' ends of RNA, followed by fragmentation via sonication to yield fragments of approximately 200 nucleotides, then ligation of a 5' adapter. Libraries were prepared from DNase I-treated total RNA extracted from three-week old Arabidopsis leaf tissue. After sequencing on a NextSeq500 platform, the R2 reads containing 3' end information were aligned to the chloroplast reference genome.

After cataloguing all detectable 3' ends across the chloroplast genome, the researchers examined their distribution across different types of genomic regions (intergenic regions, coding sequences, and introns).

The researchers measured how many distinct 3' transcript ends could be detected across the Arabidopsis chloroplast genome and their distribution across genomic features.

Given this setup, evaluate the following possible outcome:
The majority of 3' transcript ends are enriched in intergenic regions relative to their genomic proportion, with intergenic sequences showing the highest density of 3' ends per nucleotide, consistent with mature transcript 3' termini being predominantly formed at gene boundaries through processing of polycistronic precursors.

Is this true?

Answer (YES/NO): NO